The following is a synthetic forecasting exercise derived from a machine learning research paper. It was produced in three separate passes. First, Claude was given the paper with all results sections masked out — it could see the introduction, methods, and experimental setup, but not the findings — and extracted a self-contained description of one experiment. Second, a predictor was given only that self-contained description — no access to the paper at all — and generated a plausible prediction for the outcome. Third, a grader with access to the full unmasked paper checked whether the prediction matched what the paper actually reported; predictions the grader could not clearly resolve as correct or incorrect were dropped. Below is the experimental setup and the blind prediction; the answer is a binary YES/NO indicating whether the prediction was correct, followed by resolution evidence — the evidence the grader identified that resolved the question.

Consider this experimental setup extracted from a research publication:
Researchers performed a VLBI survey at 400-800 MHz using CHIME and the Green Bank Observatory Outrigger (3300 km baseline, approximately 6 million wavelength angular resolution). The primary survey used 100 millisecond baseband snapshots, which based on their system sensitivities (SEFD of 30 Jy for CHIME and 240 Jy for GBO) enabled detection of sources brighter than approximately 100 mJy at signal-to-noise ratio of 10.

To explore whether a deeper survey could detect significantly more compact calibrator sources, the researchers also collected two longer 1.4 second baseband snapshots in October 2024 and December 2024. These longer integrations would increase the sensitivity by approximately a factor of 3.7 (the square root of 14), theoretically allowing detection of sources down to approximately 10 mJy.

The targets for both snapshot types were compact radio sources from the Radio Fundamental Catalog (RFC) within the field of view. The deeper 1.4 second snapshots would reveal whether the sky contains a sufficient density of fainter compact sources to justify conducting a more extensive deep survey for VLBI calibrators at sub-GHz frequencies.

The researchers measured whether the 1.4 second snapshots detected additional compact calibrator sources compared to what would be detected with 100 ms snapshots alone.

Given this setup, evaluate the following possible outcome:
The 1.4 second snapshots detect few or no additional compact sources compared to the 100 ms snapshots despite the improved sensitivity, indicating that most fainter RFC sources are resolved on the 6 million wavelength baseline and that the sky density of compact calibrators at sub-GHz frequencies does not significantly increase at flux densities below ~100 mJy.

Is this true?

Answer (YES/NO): NO